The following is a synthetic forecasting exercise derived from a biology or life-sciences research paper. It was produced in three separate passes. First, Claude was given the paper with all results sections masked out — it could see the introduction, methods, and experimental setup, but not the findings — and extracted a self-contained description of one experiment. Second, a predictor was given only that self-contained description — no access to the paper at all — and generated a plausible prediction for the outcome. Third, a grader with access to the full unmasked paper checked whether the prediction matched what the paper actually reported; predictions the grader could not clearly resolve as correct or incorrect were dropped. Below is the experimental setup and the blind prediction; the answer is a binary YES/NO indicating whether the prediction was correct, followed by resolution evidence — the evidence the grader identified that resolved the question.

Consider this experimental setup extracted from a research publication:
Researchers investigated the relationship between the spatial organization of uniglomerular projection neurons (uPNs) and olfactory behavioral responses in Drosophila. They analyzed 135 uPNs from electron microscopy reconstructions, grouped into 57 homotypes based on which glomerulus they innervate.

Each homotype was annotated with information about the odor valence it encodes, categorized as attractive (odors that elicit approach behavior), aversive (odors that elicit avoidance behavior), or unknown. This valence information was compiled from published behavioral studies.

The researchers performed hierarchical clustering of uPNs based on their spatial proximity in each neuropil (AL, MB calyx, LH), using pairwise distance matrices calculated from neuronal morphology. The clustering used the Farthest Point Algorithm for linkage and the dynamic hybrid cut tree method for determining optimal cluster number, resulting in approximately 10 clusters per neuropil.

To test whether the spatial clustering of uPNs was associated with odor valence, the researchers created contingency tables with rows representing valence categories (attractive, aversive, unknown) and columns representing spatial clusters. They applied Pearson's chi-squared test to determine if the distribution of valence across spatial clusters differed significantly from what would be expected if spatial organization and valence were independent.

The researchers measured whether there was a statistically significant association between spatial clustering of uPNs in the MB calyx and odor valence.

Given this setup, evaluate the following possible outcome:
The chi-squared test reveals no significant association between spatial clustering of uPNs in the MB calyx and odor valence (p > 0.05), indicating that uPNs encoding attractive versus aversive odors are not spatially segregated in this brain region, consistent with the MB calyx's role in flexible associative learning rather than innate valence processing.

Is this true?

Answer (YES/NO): NO